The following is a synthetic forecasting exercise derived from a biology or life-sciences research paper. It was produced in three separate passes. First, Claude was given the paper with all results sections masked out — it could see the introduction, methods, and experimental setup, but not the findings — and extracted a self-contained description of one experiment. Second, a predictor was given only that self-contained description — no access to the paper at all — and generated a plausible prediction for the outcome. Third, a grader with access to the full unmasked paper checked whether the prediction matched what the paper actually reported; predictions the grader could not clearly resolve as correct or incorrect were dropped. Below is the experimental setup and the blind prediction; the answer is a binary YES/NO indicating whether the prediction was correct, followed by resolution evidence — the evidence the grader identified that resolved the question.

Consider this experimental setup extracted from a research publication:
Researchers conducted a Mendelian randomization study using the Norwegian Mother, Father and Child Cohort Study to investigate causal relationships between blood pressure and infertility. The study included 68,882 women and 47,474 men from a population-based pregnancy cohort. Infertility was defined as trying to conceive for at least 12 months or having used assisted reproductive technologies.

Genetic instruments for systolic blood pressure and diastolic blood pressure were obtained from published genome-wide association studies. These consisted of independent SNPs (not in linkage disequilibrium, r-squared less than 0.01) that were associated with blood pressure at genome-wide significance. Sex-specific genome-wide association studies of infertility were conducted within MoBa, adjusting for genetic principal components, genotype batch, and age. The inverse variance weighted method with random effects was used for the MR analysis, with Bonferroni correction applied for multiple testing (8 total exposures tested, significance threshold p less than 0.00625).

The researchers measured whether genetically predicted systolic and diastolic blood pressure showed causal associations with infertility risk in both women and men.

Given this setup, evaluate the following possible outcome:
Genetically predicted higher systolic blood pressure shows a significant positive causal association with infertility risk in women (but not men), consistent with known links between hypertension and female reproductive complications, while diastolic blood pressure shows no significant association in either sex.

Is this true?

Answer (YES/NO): NO